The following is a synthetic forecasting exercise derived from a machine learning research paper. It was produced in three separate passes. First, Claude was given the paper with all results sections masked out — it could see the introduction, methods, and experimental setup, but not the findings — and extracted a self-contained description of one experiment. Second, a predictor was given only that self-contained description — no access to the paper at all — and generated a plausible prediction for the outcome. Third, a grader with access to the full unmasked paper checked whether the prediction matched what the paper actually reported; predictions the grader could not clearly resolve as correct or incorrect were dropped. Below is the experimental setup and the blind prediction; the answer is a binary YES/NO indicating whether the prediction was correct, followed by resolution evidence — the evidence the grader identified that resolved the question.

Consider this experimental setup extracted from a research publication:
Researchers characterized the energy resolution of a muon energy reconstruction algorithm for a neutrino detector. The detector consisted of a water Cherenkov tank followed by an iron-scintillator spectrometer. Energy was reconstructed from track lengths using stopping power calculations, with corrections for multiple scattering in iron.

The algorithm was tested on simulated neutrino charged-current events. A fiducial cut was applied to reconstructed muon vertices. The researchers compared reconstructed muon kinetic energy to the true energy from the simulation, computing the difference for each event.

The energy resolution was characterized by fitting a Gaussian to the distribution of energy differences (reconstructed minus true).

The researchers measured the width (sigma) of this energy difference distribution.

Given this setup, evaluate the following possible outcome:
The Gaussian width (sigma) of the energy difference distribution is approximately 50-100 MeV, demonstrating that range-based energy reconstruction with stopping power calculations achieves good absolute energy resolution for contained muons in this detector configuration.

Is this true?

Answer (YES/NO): YES